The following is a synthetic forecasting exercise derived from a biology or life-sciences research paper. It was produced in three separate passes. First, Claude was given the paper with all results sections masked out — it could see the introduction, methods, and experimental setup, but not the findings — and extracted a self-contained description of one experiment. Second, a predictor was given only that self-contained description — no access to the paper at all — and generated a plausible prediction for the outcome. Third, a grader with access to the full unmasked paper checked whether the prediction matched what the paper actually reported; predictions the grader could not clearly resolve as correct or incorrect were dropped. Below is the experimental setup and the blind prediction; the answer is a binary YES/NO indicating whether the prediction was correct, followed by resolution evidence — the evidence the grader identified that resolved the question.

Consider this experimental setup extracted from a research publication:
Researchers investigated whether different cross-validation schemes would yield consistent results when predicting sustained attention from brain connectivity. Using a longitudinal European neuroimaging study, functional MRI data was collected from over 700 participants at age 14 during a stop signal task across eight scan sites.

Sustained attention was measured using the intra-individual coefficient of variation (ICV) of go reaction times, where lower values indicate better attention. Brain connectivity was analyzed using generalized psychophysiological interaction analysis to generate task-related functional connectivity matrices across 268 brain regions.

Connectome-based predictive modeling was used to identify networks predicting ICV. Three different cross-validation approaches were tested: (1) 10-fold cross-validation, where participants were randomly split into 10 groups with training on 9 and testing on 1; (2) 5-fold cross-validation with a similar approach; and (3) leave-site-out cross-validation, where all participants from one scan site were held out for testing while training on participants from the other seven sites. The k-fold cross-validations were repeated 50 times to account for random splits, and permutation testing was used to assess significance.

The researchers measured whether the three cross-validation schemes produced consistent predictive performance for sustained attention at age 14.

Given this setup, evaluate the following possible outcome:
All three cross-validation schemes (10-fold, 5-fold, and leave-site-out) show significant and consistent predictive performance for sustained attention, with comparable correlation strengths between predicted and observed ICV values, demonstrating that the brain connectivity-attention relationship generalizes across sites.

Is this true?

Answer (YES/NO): YES